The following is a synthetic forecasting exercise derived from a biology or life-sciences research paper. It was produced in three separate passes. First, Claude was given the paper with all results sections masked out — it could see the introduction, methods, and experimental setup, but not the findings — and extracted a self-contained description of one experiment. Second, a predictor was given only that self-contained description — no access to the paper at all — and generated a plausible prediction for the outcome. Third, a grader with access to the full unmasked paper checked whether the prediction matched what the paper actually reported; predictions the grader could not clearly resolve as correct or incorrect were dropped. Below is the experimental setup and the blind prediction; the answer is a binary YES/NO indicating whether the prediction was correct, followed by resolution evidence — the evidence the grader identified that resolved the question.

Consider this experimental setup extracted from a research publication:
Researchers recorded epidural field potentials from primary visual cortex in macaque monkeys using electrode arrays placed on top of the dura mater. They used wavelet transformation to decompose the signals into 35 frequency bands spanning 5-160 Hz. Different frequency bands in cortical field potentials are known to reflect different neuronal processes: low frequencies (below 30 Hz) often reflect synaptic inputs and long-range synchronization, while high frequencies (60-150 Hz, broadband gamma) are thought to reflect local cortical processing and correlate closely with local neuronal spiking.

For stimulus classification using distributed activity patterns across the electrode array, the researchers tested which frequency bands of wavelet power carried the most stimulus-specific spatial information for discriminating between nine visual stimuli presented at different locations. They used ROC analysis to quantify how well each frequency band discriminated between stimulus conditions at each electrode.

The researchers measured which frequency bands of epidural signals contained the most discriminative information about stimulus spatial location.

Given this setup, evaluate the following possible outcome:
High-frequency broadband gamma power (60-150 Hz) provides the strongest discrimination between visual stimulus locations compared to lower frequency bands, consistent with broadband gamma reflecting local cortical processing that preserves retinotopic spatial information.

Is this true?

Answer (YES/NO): YES